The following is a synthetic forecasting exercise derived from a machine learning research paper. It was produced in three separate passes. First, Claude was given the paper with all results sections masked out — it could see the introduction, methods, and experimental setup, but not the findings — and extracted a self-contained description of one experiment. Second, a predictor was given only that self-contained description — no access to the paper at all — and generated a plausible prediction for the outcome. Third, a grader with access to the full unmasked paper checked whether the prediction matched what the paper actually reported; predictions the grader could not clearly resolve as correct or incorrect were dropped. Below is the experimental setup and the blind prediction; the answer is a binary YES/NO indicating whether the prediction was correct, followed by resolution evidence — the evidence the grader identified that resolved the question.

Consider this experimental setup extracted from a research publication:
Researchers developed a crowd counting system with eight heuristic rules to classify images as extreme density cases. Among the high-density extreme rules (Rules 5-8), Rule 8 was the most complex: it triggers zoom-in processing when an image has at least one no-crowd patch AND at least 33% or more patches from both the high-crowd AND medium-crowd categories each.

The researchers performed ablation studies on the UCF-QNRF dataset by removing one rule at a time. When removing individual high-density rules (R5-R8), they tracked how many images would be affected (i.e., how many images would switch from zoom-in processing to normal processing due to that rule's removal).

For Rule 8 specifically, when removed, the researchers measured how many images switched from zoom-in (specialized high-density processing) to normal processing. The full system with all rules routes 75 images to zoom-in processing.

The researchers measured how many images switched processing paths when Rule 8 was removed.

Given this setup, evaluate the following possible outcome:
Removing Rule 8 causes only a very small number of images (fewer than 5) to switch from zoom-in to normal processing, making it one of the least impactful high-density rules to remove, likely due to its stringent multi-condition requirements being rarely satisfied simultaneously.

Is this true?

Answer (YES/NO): NO